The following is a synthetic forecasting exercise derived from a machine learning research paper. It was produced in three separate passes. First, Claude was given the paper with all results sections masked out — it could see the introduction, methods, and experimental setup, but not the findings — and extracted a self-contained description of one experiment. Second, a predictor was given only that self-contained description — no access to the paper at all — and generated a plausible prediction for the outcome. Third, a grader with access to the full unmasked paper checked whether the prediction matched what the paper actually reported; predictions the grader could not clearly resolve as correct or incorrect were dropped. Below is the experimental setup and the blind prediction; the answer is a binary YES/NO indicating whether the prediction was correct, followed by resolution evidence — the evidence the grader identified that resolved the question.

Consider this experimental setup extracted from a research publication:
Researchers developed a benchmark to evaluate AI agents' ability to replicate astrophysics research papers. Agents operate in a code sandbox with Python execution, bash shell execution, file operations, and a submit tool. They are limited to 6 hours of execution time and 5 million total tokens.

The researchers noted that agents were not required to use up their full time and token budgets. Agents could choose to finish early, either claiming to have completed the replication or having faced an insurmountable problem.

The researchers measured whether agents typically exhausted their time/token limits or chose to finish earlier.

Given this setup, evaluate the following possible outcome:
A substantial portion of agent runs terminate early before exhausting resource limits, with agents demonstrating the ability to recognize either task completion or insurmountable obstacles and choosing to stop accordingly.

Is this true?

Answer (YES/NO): YES